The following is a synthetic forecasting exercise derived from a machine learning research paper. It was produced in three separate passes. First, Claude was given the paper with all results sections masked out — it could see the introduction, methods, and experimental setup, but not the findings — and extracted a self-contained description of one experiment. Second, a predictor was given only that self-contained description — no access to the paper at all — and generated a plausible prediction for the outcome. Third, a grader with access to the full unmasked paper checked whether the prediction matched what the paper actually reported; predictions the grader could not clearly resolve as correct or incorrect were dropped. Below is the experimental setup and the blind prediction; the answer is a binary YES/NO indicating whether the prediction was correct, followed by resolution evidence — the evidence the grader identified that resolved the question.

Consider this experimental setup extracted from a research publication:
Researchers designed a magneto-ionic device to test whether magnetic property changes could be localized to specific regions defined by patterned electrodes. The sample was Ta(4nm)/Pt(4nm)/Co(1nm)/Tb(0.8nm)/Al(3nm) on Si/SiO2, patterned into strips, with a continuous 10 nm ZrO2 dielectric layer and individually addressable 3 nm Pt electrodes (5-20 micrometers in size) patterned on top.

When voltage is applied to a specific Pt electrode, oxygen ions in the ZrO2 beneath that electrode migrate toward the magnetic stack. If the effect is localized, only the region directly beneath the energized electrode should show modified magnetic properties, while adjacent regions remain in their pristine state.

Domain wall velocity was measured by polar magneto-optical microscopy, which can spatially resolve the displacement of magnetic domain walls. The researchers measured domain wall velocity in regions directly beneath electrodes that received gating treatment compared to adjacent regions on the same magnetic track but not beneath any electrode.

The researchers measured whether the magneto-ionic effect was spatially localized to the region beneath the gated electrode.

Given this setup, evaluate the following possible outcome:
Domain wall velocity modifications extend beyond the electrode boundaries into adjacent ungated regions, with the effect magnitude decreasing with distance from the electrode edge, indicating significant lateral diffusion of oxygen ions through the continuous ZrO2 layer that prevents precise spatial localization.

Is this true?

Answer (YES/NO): NO